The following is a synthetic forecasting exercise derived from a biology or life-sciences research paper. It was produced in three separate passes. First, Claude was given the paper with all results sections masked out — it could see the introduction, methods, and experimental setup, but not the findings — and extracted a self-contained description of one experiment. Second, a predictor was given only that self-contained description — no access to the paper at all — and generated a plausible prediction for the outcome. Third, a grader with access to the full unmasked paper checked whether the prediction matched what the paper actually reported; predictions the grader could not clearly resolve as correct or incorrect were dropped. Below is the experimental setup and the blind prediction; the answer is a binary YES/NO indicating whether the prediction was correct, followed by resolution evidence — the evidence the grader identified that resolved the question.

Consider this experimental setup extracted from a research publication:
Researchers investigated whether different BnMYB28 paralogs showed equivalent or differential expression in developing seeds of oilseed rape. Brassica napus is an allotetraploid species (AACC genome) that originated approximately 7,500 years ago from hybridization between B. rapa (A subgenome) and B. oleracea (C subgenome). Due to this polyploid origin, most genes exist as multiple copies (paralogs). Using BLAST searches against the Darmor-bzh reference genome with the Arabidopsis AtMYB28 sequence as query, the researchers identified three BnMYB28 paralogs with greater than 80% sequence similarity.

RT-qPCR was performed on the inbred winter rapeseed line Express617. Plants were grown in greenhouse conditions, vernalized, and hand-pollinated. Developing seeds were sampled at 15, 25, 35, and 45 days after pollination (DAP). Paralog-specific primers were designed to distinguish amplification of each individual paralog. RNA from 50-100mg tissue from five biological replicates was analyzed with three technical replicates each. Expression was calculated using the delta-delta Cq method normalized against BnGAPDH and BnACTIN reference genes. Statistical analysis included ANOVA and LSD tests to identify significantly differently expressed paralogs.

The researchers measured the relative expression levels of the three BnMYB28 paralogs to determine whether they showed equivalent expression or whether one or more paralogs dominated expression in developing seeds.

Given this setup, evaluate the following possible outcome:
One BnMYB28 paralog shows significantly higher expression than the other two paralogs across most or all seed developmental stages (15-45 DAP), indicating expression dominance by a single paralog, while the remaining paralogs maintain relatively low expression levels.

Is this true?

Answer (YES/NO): NO